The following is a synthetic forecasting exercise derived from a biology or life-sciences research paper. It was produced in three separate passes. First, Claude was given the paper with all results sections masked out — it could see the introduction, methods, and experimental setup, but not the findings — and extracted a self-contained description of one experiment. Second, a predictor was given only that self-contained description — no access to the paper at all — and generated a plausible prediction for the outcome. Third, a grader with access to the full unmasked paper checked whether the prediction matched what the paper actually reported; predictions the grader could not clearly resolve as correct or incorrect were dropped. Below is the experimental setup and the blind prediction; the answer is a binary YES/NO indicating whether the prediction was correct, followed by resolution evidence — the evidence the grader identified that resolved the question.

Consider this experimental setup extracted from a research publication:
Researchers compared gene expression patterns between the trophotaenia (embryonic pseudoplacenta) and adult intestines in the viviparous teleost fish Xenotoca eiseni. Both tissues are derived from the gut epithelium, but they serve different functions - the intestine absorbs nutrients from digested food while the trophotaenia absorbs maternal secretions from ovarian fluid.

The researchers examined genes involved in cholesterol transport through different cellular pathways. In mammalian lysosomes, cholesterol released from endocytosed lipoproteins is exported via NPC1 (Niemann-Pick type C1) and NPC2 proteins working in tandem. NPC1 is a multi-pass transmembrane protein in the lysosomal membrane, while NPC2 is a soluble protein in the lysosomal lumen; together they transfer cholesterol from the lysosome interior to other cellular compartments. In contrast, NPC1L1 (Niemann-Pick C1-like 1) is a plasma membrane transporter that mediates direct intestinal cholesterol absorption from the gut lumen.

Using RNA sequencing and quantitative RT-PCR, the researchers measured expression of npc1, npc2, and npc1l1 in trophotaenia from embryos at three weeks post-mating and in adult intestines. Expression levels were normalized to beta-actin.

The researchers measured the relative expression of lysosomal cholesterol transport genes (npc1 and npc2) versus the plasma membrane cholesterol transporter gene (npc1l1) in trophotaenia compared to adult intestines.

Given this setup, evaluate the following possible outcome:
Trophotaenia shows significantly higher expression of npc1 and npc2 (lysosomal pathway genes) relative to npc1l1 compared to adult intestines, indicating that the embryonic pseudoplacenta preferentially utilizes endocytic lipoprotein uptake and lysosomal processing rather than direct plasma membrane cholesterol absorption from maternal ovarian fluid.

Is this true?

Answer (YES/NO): YES